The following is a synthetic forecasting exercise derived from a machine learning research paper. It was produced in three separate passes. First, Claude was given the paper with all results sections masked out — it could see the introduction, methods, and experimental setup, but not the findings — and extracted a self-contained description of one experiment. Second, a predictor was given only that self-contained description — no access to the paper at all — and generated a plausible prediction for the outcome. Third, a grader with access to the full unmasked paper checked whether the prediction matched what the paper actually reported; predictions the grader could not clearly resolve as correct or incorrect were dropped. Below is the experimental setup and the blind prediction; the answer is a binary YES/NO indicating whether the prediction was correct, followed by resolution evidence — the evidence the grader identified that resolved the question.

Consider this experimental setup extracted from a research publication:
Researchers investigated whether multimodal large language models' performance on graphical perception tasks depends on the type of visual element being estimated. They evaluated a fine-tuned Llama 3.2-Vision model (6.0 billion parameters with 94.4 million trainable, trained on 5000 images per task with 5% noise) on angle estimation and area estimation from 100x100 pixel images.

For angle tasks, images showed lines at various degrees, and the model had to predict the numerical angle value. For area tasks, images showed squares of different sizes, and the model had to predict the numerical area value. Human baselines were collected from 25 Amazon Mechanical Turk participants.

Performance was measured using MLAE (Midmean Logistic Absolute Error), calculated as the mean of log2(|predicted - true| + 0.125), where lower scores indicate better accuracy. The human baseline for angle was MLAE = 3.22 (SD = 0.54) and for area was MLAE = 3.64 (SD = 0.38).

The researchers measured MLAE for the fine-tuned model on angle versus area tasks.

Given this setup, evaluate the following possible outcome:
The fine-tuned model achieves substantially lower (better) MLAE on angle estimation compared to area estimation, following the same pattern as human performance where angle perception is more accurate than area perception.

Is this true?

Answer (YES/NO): YES